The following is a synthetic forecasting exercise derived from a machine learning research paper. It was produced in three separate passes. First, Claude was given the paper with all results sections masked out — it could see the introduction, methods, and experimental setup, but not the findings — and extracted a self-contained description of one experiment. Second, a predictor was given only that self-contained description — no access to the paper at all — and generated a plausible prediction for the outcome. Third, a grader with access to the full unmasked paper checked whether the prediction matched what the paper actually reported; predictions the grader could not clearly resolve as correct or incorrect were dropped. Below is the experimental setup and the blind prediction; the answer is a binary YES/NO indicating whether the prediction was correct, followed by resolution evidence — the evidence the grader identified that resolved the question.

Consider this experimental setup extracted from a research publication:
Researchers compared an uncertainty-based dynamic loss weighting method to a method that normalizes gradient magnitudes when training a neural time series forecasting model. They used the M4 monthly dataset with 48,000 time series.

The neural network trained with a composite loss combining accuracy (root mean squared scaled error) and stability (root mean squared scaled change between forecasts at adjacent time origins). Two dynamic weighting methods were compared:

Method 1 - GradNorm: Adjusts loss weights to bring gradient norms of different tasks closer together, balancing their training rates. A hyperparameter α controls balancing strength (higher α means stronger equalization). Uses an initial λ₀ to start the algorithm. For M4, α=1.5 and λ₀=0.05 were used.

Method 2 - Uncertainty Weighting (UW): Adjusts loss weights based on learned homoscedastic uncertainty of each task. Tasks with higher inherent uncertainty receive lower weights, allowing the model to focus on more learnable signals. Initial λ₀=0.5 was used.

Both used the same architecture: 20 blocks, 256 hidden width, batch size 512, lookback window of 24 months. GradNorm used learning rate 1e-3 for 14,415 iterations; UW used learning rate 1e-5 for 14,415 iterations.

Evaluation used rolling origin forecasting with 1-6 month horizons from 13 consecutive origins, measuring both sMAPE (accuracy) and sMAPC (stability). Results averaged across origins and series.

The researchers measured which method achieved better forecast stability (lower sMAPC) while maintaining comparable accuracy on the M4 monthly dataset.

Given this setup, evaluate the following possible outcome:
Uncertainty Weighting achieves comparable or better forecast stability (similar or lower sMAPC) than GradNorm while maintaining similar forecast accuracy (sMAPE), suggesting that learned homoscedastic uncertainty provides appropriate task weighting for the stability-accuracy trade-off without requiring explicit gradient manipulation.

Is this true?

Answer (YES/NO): NO